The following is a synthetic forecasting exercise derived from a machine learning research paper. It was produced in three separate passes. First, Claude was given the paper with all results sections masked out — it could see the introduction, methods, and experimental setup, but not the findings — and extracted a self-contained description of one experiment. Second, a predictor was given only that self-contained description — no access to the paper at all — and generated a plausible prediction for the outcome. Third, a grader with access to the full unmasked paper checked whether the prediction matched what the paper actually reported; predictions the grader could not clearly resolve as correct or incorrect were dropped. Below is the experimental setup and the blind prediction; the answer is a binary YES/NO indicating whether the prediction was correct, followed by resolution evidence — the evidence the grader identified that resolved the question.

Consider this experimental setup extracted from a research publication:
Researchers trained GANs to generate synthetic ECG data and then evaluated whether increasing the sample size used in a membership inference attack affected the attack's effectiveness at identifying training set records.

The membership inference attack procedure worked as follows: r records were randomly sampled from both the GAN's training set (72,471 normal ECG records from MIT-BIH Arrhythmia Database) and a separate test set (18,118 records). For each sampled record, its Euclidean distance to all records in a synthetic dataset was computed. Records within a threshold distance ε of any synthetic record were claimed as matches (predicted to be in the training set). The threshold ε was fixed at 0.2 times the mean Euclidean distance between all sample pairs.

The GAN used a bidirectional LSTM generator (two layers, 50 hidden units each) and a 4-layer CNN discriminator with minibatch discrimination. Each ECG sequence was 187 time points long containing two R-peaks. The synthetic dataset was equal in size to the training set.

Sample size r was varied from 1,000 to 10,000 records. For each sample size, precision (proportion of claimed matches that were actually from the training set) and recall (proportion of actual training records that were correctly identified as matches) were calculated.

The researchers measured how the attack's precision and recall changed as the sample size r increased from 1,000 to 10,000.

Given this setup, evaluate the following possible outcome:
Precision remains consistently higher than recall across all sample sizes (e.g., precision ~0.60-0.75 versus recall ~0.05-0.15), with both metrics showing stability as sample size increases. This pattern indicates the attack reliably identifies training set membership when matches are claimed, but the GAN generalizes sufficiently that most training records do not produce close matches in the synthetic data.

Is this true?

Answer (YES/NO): NO